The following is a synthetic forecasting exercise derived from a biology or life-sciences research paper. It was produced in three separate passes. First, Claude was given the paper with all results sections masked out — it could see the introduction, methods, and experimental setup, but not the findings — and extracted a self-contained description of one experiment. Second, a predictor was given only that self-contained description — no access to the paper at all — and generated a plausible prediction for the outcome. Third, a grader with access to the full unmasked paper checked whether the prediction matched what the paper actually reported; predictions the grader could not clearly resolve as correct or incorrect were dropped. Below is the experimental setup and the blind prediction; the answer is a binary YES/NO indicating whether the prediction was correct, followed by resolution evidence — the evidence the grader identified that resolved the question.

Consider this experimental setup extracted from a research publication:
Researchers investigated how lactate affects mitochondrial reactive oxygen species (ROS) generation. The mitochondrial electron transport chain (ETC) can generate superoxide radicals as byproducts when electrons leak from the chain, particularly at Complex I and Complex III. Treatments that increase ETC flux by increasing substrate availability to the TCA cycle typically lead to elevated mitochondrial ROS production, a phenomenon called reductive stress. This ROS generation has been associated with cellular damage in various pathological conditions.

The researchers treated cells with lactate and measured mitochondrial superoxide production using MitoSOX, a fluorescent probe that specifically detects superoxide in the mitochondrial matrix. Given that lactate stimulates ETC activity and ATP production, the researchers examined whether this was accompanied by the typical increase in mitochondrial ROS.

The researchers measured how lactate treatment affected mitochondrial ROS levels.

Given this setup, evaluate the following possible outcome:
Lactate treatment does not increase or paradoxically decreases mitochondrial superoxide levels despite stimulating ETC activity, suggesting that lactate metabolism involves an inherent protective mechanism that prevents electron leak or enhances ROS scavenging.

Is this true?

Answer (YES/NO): YES